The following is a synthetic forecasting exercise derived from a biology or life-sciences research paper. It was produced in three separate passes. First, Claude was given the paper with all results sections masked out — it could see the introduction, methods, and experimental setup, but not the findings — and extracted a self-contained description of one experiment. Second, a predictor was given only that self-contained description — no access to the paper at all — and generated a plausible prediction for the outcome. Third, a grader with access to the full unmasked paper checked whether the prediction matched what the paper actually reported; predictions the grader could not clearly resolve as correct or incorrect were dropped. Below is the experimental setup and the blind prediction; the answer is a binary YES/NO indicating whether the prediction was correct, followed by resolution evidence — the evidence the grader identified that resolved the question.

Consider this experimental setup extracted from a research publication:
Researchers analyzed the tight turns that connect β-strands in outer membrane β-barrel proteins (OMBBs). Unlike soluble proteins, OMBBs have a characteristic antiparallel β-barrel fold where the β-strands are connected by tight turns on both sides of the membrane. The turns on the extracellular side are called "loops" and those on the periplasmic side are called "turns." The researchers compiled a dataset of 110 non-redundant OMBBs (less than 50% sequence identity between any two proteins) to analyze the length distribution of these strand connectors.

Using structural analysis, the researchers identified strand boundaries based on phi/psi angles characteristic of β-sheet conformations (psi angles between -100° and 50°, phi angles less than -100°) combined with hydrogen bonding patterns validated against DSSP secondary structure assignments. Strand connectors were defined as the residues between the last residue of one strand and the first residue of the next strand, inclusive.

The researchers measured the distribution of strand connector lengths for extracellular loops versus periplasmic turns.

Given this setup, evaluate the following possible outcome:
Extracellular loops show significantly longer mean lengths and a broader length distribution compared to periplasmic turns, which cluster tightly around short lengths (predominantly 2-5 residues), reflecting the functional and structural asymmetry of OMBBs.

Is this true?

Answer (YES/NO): NO